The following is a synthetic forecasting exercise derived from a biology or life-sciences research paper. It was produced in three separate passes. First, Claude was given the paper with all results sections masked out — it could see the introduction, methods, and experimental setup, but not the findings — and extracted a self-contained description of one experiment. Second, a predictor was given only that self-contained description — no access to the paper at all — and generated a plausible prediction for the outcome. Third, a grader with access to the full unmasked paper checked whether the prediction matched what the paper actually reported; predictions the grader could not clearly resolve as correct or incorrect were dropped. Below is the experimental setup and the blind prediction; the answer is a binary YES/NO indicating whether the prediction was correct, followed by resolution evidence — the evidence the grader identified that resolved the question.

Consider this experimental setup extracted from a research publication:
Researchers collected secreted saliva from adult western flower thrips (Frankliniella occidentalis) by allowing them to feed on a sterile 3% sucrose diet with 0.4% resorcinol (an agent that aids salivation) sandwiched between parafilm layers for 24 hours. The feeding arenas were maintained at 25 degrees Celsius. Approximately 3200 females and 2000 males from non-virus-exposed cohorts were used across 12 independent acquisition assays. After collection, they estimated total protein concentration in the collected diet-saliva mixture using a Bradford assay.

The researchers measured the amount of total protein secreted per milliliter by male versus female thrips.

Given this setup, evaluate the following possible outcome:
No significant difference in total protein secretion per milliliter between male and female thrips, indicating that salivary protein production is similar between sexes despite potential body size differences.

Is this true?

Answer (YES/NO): NO